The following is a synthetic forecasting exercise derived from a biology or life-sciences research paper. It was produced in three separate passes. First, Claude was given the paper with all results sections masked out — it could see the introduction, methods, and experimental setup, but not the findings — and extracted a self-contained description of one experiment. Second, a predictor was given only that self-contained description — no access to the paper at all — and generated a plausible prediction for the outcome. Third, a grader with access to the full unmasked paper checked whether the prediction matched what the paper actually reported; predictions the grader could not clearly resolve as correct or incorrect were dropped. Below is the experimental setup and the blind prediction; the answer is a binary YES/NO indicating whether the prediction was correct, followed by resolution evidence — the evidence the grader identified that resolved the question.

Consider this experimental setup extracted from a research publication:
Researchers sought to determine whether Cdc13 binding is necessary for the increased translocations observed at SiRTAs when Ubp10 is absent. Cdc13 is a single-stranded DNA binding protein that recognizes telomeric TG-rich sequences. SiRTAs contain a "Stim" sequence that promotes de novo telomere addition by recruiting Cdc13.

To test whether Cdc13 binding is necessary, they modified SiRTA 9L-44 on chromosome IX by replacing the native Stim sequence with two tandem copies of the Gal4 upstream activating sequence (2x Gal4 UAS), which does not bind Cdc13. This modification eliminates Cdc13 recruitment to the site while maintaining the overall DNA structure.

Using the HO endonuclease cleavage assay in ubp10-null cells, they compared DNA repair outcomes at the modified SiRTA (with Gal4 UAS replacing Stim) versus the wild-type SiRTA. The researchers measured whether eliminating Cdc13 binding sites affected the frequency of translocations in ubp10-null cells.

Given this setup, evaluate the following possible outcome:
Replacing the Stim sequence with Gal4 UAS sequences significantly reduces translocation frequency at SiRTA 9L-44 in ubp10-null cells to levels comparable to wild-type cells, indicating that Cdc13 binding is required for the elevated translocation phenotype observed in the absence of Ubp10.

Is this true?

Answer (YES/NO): YES